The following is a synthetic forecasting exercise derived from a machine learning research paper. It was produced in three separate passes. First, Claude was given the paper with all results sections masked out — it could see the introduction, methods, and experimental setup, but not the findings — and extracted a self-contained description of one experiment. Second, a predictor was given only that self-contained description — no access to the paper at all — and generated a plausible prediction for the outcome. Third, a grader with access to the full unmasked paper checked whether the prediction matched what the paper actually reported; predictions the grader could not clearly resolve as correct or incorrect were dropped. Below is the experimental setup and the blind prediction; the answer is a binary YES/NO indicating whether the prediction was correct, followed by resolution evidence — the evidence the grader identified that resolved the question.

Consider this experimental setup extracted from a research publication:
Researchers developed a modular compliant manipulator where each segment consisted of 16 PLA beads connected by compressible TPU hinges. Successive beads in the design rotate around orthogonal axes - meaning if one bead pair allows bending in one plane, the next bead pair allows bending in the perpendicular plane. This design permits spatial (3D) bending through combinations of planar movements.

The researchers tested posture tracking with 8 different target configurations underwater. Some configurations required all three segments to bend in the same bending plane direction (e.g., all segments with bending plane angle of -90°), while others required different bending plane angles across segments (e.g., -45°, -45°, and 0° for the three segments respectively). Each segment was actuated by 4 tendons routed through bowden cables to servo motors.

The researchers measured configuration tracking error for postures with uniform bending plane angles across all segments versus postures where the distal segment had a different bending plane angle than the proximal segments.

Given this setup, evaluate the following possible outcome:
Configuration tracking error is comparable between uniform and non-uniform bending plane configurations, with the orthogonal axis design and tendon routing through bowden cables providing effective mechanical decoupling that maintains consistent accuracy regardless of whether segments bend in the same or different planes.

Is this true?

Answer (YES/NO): NO